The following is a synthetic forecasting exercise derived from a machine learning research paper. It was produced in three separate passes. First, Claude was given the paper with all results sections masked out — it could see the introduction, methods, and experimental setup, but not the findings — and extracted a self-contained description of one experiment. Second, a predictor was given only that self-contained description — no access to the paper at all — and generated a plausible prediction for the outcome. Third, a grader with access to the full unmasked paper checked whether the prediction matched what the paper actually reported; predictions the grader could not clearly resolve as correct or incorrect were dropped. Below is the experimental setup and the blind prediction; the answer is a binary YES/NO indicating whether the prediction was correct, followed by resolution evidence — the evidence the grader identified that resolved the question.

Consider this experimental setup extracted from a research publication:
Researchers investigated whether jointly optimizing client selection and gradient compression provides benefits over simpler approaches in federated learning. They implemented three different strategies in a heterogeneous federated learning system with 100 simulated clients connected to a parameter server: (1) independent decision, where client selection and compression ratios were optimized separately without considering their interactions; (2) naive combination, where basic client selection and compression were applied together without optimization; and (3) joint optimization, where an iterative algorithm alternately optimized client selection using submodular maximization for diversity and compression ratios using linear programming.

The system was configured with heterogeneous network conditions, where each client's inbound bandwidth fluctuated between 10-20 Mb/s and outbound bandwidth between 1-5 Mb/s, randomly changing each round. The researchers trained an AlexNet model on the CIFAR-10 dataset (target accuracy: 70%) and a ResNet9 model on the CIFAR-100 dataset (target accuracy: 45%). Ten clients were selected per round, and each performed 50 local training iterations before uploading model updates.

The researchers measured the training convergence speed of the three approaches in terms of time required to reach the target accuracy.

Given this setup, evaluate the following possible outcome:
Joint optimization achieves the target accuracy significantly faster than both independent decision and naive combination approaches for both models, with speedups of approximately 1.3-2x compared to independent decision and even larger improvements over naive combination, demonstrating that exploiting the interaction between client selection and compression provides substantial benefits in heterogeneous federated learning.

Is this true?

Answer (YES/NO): NO